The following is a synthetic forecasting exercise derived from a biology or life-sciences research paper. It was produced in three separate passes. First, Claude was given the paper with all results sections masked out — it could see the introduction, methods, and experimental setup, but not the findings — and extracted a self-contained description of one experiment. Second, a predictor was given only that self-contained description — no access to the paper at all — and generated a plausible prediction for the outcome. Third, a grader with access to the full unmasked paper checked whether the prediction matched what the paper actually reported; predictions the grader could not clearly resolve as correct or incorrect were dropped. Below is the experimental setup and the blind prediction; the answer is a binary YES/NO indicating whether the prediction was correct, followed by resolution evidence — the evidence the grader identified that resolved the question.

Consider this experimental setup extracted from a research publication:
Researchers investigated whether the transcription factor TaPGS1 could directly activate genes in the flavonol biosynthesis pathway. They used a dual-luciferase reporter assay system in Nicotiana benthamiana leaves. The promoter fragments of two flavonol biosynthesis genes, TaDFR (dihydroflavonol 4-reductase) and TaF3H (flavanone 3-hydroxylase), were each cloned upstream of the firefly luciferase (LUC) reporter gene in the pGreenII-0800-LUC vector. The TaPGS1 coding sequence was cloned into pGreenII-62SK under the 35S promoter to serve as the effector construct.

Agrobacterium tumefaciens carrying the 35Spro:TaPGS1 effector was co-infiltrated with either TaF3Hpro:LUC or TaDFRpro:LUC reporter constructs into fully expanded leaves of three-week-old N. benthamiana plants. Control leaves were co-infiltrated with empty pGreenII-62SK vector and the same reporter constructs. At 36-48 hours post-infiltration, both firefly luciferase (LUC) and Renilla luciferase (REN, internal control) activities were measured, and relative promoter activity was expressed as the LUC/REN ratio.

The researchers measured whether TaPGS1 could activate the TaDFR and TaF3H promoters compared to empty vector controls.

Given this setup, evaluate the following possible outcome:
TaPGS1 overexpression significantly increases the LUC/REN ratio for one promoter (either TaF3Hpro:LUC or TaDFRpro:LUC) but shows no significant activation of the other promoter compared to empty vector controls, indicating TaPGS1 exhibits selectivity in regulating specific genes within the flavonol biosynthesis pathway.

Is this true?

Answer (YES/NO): NO